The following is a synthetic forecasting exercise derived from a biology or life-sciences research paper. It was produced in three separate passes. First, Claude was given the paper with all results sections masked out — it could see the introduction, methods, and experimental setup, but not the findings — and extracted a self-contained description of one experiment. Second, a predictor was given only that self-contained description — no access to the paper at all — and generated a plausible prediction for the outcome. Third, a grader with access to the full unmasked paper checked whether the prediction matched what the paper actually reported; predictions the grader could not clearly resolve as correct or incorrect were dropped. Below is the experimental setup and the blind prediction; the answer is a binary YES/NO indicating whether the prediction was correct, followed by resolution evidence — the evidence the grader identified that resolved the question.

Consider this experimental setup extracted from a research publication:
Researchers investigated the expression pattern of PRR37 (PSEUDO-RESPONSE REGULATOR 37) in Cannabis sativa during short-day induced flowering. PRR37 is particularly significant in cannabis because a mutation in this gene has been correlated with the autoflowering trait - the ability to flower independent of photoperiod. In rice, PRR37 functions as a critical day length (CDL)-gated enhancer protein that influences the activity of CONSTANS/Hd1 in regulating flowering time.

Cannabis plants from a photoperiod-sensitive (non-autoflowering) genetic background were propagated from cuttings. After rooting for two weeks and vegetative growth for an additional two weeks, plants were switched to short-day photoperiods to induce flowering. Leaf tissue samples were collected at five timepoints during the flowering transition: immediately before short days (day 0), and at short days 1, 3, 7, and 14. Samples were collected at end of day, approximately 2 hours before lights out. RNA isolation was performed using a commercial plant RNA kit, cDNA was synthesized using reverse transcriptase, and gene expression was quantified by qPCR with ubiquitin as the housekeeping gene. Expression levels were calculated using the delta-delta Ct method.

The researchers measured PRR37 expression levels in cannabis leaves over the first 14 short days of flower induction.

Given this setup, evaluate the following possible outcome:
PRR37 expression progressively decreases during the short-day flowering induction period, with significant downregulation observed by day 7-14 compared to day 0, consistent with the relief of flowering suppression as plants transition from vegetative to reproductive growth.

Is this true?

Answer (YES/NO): YES